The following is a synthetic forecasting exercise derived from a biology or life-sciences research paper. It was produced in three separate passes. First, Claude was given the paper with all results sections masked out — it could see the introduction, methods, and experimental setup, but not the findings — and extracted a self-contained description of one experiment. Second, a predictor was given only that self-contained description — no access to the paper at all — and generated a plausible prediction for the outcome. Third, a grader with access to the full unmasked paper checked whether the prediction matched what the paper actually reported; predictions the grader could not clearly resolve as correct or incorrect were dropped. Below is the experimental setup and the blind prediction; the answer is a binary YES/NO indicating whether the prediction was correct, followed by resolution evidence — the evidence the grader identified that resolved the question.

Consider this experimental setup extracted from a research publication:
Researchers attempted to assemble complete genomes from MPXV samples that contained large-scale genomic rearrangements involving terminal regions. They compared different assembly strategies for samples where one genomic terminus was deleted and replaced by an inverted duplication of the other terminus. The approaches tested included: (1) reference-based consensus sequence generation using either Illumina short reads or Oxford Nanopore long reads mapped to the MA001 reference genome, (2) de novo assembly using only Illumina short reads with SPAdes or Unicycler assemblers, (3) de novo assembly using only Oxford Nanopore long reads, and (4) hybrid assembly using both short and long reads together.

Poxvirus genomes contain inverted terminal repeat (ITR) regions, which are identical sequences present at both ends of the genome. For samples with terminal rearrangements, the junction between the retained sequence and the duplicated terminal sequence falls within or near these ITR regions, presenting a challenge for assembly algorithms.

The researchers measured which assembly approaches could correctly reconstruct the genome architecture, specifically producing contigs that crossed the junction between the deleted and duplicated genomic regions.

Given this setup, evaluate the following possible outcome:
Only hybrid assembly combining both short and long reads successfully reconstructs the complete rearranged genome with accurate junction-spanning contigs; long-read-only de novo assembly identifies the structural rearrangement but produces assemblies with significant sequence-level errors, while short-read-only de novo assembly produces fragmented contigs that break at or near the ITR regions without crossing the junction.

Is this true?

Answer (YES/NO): NO